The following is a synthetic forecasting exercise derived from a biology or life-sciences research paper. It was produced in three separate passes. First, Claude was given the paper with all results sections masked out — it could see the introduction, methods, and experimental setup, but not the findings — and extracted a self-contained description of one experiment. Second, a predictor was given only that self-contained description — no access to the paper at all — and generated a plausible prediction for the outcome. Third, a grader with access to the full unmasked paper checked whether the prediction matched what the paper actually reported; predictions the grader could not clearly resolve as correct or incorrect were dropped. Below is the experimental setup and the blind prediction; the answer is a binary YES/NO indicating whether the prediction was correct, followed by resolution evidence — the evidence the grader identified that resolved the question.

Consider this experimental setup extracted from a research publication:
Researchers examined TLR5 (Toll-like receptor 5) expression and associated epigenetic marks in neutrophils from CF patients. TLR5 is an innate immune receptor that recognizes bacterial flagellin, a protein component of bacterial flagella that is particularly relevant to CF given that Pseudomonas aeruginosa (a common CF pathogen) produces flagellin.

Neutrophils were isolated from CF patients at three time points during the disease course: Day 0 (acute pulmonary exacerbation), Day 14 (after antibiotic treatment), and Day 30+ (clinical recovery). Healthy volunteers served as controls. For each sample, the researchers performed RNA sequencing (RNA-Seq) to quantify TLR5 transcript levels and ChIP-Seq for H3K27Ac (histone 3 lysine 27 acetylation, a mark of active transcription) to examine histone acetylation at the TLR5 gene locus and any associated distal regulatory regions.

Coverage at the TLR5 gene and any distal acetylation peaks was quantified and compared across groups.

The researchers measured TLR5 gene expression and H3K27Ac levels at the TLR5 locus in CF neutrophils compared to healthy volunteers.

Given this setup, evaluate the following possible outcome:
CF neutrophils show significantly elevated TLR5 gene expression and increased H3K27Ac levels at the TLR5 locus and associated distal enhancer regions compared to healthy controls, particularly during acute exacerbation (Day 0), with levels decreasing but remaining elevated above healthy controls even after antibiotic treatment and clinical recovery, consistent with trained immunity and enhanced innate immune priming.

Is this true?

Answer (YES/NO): YES